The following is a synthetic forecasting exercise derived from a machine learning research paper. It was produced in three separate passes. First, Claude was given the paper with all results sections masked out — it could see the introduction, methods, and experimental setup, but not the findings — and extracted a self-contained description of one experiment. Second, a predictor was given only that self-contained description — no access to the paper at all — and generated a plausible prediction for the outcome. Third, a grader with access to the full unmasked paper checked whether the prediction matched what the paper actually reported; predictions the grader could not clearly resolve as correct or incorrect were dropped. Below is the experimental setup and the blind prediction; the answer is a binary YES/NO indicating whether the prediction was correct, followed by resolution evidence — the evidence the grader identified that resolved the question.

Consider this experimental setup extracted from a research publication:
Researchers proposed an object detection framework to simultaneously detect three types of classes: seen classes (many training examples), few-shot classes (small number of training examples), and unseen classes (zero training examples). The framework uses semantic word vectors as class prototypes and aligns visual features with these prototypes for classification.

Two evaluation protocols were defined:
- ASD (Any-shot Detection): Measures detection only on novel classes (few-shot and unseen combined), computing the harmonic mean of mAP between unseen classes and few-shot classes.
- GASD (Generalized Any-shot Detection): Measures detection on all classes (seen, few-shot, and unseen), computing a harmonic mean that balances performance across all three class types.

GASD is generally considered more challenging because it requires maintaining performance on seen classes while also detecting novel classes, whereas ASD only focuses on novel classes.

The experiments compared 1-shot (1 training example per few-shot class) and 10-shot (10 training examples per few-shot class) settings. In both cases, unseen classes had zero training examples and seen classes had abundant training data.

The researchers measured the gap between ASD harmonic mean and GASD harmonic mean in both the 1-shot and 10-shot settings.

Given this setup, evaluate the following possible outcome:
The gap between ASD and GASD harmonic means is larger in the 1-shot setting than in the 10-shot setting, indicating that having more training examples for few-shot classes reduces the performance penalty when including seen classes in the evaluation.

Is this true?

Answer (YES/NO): YES